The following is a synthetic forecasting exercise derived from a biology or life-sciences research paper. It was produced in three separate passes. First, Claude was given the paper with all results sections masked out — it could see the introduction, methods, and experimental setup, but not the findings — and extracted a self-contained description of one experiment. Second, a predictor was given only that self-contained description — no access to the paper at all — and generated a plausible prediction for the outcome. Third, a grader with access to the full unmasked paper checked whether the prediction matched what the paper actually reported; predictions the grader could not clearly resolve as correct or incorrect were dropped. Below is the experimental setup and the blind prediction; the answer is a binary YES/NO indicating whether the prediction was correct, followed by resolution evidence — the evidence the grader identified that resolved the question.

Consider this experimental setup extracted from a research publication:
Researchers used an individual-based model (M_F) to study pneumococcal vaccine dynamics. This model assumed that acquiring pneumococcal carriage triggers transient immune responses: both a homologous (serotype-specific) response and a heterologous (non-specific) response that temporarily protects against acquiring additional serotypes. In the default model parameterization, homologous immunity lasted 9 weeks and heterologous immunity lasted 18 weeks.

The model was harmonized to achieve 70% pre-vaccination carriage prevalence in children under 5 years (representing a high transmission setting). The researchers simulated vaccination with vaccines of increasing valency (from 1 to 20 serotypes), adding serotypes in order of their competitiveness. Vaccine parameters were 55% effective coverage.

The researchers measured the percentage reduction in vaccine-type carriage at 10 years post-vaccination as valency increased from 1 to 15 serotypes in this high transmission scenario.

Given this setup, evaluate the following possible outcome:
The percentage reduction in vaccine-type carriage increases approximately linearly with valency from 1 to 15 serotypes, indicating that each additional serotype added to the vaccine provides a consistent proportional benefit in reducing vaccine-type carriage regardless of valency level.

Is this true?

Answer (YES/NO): NO